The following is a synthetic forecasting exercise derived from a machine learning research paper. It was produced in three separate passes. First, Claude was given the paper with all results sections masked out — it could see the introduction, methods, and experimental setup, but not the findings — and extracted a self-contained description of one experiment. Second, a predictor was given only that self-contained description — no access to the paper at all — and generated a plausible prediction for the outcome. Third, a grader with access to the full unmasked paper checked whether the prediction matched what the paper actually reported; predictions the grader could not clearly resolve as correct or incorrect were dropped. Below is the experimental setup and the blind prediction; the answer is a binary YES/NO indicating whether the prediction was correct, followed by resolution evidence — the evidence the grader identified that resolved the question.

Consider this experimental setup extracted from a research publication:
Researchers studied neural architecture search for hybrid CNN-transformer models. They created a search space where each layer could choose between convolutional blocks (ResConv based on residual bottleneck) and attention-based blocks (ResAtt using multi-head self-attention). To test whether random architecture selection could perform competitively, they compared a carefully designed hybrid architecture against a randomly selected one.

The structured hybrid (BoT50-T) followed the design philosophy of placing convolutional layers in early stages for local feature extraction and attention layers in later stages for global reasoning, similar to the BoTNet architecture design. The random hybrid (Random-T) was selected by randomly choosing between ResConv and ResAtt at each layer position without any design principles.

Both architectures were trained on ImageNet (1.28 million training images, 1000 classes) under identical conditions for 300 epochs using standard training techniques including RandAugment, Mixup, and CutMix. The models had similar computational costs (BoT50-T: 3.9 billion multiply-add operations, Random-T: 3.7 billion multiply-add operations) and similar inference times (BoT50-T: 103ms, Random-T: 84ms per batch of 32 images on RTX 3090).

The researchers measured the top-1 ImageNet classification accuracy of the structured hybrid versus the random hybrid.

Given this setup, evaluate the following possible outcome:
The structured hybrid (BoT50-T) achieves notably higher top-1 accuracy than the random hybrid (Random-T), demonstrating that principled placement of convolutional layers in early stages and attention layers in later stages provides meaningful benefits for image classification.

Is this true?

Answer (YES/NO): YES